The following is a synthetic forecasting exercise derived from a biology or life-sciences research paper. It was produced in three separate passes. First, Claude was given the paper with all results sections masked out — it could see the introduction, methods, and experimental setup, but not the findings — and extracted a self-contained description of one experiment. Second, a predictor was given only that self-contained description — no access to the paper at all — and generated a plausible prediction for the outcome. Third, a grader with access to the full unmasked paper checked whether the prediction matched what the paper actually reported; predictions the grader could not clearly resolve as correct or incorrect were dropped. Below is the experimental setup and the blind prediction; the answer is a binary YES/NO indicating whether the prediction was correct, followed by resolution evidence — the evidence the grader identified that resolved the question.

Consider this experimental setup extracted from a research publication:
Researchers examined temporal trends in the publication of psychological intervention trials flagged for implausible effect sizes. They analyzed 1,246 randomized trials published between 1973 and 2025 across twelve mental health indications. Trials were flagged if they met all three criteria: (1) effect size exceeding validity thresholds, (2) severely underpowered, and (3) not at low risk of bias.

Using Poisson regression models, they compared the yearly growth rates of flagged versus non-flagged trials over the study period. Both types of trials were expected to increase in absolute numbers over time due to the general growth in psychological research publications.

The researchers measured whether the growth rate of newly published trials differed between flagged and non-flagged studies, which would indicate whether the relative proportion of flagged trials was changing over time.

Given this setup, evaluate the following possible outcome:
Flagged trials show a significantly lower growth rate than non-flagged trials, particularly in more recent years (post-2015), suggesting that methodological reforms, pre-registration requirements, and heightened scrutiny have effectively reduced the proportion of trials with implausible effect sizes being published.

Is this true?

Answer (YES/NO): NO